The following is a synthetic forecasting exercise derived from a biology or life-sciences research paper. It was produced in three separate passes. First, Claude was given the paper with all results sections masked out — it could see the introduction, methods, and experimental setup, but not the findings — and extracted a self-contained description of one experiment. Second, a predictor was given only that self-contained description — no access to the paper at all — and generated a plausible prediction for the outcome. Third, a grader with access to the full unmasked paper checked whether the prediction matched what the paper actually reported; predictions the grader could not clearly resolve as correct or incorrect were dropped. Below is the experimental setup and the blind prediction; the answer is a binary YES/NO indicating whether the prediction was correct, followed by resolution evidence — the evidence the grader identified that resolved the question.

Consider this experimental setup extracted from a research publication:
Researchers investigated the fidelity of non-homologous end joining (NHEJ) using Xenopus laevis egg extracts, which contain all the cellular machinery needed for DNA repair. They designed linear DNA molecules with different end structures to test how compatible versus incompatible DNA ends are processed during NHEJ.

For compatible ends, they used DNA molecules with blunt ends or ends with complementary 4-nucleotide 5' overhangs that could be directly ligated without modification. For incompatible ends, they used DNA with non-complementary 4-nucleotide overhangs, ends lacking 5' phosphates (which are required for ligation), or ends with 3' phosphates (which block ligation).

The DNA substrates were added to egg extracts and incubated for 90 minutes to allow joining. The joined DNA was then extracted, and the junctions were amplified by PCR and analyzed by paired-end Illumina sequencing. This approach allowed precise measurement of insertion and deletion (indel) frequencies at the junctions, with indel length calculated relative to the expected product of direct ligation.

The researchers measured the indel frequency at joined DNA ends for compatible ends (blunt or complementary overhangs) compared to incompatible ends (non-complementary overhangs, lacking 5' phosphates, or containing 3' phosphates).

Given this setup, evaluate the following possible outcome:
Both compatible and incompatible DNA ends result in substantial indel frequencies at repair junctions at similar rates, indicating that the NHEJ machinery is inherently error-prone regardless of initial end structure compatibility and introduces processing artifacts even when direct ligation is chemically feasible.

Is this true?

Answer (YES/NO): NO